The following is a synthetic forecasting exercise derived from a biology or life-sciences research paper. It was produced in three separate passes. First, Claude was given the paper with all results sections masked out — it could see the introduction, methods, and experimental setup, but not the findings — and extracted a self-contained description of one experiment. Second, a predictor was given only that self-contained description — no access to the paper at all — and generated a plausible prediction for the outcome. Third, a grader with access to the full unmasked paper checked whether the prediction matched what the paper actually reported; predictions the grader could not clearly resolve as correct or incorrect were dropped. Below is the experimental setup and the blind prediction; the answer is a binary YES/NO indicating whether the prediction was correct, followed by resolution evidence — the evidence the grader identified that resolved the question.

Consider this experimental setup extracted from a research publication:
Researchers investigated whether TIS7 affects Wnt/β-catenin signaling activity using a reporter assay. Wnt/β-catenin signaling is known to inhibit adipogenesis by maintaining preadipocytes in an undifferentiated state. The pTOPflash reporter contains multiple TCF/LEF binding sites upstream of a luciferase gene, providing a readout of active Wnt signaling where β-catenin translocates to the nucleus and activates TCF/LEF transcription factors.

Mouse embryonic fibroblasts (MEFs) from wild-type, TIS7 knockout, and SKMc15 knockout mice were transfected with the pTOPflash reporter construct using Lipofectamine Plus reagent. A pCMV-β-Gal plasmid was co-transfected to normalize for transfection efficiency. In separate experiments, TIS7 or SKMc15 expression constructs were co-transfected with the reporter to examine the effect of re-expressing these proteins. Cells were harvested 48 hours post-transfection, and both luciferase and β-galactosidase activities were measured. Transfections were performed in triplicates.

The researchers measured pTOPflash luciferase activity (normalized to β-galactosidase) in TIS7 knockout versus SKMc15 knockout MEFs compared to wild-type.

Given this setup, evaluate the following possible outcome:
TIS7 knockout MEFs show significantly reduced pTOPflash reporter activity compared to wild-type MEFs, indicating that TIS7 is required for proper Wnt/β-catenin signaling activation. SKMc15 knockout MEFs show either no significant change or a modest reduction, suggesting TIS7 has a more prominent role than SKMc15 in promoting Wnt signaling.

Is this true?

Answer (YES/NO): NO